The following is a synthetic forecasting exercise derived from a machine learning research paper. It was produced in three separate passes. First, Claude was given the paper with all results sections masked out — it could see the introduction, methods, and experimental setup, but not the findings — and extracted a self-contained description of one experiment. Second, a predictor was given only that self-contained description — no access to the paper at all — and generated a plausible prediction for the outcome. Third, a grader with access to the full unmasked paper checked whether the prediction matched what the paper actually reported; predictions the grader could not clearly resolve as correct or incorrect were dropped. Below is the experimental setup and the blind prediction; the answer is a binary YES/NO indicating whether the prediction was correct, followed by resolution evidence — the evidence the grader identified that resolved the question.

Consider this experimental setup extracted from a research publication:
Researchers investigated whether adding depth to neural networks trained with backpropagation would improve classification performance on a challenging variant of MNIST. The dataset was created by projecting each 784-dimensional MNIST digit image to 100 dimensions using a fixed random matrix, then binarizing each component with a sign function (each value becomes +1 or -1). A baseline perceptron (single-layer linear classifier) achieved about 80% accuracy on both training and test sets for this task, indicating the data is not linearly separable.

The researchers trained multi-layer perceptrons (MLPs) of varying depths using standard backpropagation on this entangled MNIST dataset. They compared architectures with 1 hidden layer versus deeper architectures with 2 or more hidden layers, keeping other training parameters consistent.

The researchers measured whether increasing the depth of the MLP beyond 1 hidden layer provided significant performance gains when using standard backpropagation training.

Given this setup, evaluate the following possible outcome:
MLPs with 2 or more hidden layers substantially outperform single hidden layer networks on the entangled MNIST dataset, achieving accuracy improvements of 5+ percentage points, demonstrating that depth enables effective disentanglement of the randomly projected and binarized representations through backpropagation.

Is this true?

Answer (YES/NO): NO